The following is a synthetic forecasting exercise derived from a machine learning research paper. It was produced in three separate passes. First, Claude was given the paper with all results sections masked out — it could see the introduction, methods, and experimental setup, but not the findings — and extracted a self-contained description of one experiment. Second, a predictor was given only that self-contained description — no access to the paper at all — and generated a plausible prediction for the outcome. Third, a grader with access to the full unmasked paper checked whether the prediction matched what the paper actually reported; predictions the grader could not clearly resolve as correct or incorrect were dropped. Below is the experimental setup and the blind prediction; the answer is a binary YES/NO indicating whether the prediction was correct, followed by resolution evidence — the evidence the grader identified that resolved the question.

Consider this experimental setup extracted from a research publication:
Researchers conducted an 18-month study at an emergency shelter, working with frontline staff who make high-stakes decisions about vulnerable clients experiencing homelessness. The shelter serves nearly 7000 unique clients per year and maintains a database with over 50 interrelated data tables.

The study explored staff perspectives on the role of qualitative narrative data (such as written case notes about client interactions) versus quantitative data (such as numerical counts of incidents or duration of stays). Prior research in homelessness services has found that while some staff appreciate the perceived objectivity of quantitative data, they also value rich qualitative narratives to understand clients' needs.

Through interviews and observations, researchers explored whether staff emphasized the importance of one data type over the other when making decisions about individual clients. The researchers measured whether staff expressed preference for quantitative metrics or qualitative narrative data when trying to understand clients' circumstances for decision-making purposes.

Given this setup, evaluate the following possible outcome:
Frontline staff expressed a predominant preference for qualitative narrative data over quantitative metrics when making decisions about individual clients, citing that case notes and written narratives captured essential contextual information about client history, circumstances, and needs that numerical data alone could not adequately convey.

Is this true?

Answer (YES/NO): NO